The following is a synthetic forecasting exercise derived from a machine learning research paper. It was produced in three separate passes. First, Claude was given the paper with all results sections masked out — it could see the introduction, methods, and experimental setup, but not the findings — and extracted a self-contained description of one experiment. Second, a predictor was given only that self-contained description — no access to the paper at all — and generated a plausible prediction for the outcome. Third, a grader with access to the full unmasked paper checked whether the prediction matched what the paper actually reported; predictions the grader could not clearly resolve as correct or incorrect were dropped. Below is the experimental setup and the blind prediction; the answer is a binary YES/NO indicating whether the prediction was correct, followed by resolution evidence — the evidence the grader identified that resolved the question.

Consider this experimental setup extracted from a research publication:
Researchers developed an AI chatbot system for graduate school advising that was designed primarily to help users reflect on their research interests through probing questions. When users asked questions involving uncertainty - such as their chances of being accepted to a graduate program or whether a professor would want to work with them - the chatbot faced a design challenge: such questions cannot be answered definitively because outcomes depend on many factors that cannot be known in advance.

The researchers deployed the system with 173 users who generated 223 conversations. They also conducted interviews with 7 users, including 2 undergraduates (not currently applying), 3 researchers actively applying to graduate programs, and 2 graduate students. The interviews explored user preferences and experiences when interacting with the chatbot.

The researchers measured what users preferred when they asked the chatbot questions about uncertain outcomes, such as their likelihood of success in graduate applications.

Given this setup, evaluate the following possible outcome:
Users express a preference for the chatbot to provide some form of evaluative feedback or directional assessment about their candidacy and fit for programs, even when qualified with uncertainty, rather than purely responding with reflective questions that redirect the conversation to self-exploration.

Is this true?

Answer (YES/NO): YES